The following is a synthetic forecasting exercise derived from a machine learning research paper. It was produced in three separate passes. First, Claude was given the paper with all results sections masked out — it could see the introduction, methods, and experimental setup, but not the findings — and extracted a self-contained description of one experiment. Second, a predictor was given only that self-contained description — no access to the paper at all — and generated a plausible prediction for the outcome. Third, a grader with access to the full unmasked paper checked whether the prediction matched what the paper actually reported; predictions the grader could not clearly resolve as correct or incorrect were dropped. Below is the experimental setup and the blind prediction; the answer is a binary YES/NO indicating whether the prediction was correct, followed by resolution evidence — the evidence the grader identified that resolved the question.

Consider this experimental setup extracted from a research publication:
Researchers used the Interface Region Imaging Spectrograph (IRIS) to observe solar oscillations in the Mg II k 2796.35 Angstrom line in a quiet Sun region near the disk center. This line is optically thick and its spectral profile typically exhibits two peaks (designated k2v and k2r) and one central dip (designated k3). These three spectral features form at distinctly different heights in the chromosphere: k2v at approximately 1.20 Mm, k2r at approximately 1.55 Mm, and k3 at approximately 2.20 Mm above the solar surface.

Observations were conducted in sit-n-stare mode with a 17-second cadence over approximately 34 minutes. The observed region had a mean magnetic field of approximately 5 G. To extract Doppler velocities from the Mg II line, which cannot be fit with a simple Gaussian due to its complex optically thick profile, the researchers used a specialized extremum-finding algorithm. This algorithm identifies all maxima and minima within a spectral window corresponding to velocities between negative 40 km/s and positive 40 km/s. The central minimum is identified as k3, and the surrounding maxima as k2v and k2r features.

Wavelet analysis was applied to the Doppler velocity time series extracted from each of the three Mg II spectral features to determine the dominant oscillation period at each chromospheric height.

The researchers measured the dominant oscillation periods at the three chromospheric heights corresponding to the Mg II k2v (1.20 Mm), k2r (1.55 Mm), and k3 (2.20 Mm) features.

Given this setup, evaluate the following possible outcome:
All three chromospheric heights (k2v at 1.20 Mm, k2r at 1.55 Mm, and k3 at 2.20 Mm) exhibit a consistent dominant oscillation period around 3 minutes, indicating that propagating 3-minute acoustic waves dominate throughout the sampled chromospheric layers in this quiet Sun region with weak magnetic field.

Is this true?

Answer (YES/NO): NO